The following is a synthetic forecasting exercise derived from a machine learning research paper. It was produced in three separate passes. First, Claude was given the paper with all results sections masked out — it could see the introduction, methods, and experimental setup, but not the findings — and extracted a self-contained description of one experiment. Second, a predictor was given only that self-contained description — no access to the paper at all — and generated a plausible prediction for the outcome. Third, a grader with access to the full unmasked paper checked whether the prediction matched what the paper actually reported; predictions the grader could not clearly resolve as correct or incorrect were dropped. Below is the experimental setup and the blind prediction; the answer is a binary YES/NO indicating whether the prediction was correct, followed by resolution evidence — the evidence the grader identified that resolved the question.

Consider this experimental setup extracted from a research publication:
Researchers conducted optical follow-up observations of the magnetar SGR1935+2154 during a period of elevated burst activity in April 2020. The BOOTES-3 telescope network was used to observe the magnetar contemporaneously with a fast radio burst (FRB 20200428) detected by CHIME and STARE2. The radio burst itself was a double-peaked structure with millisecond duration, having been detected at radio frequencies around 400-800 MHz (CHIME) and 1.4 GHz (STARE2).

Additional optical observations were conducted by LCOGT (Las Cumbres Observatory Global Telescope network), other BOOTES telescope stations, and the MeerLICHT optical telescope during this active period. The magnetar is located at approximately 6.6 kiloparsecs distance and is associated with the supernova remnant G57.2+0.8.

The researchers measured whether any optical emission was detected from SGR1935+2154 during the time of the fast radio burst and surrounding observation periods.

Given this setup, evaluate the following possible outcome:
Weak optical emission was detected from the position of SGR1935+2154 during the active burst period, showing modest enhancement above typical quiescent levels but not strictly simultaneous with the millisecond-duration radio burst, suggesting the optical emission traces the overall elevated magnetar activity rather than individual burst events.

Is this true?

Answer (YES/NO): NO